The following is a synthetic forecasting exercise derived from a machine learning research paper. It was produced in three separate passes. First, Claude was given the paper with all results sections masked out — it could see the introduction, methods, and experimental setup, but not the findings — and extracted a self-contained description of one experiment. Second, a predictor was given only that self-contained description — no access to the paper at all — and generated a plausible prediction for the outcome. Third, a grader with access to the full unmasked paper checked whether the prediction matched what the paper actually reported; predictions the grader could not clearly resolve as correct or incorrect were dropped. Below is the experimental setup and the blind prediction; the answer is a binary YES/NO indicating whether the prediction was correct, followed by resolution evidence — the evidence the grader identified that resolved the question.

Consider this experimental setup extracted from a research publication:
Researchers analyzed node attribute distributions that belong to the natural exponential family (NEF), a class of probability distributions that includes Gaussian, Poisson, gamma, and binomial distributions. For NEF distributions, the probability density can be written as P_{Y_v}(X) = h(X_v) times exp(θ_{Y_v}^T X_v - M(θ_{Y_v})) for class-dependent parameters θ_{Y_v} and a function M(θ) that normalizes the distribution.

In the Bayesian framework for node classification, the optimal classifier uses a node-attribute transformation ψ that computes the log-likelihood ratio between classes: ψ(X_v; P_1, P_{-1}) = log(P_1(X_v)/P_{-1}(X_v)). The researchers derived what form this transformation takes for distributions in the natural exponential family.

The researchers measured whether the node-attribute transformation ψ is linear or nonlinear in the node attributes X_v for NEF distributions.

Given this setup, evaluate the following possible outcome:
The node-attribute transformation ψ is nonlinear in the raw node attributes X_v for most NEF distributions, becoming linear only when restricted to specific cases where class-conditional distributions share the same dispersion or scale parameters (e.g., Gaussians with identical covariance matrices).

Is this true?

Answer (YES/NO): NO